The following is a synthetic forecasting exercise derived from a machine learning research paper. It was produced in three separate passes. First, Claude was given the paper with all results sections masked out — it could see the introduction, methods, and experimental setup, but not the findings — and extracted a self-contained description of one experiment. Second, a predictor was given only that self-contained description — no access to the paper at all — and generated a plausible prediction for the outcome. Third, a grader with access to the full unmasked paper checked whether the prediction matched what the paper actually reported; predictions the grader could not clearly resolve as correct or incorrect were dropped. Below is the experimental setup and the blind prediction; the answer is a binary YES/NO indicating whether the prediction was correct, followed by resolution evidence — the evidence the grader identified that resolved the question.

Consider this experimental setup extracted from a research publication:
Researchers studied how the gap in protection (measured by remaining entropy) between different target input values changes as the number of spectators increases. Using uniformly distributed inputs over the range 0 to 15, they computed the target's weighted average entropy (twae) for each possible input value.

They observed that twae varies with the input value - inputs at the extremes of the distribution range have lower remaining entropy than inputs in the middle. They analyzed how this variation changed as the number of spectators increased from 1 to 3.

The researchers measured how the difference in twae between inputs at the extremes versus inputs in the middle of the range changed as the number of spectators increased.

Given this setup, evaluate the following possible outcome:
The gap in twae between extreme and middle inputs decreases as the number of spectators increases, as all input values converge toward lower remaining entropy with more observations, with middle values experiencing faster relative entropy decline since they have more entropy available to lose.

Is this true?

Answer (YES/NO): NO